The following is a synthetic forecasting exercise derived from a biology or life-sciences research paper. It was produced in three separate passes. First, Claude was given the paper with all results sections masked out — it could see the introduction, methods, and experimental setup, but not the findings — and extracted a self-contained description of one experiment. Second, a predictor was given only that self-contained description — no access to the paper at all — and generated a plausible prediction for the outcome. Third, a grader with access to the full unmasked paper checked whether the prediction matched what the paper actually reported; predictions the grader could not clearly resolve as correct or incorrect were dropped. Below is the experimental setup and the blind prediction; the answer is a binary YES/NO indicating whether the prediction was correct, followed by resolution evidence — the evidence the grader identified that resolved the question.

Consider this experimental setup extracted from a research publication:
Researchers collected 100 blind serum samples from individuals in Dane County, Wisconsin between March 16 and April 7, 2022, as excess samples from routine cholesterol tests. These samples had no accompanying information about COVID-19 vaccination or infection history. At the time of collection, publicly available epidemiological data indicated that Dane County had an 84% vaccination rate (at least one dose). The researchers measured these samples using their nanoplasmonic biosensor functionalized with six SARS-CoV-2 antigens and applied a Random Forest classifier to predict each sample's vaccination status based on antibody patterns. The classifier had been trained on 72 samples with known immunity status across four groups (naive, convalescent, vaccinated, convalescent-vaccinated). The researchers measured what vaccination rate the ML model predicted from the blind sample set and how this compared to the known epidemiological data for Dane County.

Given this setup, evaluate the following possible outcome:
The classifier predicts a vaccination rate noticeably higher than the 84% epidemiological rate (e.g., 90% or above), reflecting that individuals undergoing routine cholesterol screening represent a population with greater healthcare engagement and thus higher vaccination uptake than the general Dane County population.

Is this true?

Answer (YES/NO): NO